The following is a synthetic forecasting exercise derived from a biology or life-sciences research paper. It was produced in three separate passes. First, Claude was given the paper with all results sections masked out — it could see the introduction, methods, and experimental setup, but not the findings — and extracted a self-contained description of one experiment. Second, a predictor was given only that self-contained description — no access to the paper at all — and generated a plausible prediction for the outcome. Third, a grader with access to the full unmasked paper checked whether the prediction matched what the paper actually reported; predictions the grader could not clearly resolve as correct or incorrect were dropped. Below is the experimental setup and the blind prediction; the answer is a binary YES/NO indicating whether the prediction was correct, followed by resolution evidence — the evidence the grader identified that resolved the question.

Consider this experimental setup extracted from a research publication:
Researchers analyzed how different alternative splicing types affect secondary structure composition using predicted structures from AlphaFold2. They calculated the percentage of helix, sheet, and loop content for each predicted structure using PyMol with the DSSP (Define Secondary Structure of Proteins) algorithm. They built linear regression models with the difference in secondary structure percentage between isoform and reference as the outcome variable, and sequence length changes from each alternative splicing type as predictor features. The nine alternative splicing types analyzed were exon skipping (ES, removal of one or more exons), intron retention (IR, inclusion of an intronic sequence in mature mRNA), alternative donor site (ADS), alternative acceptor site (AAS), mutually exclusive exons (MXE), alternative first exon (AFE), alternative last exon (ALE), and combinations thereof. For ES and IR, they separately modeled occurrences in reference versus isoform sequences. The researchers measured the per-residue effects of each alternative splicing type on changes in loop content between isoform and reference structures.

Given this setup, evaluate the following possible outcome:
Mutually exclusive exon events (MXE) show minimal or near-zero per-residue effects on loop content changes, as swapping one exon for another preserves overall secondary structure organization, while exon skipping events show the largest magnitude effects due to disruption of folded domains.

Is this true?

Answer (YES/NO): NO